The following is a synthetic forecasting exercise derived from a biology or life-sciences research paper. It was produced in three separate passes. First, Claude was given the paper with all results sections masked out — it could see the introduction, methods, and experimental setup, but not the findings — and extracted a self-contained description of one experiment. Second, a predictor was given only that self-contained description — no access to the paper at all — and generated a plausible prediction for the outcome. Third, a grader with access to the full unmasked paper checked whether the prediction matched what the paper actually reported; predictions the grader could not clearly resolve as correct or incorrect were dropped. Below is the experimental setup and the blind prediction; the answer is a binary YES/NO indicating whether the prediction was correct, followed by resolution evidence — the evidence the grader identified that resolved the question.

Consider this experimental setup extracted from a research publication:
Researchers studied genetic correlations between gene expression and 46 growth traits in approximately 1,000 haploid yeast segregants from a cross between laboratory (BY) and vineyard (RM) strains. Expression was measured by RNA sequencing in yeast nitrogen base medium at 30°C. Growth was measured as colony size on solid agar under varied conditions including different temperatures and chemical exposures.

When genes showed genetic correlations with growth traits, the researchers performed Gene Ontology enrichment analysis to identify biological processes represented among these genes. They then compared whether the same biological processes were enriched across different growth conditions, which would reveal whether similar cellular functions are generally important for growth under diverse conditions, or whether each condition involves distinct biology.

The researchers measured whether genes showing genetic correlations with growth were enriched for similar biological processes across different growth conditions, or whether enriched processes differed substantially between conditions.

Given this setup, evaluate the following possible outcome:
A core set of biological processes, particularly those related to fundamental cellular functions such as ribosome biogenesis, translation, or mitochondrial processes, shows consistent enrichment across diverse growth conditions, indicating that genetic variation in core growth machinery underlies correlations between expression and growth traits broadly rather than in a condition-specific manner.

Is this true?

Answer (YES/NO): NO